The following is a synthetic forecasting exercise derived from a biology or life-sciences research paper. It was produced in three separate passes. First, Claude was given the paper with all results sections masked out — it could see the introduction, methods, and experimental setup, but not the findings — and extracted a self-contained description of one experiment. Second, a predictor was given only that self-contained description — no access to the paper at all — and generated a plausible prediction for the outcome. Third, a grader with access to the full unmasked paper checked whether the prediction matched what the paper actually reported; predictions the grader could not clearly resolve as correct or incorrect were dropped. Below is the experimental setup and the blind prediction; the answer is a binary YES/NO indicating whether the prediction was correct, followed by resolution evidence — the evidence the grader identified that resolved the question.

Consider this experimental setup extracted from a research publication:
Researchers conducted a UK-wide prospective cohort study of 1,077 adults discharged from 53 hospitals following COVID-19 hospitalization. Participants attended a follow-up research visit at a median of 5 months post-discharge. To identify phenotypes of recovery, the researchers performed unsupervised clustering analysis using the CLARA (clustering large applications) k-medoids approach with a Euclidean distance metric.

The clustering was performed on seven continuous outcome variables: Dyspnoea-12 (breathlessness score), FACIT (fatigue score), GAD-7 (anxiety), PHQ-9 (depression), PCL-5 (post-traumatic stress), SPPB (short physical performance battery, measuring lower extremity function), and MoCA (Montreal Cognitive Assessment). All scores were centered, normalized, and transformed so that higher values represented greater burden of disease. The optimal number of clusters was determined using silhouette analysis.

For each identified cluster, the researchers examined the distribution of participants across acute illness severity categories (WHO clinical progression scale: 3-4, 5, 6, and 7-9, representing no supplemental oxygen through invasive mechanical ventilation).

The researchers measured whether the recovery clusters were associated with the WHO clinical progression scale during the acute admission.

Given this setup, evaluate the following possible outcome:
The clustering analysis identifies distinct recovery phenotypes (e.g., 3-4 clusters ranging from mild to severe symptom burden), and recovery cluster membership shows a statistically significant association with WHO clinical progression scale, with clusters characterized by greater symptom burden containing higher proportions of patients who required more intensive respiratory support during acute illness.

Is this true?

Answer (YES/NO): NO